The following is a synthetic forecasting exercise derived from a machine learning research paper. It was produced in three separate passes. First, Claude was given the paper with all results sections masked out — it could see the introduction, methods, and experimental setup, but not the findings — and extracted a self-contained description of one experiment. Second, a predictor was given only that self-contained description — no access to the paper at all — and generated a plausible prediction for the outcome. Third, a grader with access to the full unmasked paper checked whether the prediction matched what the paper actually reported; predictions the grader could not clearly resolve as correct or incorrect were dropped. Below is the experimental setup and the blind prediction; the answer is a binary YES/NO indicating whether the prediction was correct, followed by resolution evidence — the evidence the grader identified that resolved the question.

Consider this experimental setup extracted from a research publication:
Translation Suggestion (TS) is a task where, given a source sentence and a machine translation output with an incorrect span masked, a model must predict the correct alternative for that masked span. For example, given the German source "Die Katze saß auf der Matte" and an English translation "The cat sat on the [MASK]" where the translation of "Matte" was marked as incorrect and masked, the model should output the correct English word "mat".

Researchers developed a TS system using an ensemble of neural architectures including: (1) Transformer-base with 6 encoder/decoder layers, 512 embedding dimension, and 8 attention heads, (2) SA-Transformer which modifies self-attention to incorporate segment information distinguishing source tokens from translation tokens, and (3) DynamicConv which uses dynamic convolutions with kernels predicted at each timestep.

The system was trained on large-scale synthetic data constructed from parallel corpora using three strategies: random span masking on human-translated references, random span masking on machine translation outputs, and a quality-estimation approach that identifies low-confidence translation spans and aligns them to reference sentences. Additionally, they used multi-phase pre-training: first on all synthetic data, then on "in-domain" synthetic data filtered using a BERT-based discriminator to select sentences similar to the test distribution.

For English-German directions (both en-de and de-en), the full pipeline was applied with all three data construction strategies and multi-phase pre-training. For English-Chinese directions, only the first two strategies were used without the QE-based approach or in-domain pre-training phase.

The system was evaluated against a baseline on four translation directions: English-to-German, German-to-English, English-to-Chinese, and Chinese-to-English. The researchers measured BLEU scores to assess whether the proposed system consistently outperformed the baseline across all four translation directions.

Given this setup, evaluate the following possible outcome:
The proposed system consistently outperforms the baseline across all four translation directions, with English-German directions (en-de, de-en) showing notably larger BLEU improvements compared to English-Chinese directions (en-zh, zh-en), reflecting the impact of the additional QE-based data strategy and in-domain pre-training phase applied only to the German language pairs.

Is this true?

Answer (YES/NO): NO